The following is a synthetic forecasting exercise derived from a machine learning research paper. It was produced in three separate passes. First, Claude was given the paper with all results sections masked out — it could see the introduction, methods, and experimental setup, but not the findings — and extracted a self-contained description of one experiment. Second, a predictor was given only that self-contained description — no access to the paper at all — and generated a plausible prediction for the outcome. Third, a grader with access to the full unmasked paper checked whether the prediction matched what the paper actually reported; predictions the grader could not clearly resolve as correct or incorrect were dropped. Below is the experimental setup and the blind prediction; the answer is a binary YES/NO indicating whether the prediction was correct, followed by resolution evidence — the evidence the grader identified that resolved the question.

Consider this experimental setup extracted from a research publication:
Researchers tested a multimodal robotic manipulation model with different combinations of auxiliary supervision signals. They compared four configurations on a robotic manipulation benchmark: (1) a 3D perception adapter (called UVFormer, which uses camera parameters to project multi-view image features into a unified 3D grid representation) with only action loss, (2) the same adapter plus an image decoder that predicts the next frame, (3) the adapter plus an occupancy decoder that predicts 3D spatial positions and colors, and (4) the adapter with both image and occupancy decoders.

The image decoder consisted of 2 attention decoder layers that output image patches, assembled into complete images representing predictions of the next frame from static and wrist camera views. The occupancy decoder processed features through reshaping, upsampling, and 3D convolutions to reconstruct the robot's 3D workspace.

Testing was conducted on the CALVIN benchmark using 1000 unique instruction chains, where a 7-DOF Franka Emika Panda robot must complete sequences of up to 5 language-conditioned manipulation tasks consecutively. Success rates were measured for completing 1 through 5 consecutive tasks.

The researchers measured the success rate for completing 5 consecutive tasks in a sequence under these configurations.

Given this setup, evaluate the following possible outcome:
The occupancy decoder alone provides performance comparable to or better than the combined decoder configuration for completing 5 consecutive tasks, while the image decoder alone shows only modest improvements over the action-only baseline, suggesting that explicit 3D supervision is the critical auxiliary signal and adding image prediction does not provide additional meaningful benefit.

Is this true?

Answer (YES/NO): NO